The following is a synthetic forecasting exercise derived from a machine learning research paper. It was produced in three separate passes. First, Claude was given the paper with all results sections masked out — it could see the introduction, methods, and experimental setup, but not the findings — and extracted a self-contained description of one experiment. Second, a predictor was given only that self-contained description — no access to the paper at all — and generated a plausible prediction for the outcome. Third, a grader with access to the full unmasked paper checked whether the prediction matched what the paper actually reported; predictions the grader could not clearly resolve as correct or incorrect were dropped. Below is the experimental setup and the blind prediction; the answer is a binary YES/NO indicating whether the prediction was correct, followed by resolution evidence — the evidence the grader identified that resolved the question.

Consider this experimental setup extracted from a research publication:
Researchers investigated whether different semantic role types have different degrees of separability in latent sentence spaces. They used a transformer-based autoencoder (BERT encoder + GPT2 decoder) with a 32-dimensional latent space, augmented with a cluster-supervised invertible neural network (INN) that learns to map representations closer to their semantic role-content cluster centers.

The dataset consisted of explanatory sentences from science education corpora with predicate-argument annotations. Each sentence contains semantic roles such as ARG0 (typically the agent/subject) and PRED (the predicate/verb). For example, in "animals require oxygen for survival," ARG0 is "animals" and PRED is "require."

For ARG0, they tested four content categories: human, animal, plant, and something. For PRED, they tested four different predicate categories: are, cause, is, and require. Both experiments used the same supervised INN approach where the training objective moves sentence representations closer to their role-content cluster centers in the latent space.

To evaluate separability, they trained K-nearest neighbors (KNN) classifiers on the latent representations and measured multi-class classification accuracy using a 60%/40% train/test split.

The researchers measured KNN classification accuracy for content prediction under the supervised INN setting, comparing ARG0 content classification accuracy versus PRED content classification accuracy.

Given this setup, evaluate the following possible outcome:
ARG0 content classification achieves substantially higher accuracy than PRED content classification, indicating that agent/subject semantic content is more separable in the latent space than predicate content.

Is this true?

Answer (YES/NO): YES